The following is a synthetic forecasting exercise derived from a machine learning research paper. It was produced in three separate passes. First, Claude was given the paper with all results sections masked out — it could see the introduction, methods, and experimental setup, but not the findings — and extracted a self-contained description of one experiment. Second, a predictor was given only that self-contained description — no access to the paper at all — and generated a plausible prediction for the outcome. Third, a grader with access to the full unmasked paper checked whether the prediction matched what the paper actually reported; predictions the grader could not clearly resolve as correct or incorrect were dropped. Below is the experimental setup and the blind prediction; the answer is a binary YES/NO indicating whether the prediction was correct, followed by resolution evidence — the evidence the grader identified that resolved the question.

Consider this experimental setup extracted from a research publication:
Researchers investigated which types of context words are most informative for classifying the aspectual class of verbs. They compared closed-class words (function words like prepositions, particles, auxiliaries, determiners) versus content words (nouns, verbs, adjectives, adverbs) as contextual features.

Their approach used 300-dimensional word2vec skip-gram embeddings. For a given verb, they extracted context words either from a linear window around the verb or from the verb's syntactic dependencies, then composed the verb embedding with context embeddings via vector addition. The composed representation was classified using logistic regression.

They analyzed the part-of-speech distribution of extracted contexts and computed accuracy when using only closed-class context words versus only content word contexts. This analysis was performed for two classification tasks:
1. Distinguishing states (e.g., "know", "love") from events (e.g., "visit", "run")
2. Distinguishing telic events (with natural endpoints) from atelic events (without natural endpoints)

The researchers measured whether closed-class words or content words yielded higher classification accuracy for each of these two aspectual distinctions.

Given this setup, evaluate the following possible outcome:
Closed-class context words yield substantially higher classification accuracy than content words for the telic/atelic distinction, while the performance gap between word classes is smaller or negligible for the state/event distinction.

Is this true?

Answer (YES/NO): NO